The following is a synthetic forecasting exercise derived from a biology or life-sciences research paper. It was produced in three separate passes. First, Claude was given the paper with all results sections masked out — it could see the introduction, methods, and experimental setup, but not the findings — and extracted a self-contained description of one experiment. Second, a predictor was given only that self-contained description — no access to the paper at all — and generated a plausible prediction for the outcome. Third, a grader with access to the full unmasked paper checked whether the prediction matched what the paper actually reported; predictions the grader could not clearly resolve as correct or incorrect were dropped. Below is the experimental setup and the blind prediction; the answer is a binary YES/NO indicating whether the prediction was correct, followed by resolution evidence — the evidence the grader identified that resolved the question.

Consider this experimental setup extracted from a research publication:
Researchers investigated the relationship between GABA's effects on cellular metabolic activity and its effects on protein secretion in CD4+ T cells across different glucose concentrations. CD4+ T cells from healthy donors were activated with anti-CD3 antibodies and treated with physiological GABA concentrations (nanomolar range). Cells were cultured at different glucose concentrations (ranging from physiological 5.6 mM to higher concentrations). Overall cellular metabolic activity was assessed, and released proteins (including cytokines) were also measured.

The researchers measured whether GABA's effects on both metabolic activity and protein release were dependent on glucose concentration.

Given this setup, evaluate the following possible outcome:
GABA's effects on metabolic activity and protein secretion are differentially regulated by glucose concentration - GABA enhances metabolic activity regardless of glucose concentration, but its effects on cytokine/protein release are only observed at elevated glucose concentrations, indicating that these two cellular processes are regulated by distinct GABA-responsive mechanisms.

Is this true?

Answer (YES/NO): NO